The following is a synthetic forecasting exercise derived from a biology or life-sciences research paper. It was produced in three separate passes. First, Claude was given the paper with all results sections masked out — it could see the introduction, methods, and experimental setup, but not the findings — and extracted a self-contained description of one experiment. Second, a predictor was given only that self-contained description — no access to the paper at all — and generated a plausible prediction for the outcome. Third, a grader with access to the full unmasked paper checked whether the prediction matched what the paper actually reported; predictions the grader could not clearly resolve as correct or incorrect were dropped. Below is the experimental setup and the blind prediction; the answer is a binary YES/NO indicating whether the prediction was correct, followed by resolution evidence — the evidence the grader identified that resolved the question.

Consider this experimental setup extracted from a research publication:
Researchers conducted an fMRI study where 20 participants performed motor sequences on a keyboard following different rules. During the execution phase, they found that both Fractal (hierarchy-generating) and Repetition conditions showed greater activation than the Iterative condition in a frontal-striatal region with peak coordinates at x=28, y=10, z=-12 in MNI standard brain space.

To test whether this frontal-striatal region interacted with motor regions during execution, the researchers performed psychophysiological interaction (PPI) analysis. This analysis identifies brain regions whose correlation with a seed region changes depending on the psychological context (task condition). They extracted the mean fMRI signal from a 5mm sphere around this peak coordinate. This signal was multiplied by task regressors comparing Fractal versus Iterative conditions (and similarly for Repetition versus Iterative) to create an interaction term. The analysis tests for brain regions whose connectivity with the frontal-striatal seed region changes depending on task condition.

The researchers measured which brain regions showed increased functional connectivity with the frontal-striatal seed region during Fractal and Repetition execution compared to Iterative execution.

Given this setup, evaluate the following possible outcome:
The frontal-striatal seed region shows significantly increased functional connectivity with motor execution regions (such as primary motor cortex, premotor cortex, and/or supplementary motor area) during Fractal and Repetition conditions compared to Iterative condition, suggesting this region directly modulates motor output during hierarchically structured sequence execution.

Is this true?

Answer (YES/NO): NO